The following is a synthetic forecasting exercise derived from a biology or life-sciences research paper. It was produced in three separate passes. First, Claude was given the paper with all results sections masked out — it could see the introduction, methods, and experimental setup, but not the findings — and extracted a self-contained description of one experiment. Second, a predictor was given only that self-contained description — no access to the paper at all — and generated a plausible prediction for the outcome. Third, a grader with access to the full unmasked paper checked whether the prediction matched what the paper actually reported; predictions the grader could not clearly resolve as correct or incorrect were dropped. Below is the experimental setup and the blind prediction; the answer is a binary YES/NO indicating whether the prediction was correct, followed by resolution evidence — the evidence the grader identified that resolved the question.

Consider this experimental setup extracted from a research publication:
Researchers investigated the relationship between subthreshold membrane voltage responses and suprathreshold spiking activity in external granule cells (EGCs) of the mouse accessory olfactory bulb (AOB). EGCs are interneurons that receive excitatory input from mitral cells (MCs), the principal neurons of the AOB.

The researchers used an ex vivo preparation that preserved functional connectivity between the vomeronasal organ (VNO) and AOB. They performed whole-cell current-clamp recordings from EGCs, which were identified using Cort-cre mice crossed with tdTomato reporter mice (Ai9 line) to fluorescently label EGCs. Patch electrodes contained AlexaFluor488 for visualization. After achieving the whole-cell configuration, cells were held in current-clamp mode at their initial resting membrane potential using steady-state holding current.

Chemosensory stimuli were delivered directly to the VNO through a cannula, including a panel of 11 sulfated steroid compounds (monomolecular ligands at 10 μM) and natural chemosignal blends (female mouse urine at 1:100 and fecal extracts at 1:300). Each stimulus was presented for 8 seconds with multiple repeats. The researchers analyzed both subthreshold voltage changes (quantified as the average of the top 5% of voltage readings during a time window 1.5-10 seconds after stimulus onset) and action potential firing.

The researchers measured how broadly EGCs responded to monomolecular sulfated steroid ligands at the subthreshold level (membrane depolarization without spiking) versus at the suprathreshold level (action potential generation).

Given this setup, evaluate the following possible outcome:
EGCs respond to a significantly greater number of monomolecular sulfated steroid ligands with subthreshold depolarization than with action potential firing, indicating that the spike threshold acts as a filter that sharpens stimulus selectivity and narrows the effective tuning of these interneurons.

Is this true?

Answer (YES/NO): YES